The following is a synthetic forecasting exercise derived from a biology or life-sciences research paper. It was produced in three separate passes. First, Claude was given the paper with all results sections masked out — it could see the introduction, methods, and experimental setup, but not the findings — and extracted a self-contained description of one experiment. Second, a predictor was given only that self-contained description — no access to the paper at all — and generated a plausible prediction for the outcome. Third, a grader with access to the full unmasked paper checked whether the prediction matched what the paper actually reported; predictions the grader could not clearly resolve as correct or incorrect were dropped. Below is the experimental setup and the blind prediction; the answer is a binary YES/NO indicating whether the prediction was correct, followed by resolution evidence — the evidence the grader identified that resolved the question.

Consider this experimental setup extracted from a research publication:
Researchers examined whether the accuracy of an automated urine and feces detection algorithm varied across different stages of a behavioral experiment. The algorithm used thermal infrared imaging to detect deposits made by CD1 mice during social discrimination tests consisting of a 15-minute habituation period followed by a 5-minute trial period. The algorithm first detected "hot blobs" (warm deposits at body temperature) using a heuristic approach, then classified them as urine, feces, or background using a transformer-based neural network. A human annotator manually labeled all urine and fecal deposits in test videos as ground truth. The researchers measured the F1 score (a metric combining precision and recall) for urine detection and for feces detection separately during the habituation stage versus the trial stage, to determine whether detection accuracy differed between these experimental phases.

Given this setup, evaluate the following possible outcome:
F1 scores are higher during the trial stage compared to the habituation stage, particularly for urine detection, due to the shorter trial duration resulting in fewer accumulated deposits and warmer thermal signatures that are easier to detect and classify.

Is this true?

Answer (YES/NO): NO